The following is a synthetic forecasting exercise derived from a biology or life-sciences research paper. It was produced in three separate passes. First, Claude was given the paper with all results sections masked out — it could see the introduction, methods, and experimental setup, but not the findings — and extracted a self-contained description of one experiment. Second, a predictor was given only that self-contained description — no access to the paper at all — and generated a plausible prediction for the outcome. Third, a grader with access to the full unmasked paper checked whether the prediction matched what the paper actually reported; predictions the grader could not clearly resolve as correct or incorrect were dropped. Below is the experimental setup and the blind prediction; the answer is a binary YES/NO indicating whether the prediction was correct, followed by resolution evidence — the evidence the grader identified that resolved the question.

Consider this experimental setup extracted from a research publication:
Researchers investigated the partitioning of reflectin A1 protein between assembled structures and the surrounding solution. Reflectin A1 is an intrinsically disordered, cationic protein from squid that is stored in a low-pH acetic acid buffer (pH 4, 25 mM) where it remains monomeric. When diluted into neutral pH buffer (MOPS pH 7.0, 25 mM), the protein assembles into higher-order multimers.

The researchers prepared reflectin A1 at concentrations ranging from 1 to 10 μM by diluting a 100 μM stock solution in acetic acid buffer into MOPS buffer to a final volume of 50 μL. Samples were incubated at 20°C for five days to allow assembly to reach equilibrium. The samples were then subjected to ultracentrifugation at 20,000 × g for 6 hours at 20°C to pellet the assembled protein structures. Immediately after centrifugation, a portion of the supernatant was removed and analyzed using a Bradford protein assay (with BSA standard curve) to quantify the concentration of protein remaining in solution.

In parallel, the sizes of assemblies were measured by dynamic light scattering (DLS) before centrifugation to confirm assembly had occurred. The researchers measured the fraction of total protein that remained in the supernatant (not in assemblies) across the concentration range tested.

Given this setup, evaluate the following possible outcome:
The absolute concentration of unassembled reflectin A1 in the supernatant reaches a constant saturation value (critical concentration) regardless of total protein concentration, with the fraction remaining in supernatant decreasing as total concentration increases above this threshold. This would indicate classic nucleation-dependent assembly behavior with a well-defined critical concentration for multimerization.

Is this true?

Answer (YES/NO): NO